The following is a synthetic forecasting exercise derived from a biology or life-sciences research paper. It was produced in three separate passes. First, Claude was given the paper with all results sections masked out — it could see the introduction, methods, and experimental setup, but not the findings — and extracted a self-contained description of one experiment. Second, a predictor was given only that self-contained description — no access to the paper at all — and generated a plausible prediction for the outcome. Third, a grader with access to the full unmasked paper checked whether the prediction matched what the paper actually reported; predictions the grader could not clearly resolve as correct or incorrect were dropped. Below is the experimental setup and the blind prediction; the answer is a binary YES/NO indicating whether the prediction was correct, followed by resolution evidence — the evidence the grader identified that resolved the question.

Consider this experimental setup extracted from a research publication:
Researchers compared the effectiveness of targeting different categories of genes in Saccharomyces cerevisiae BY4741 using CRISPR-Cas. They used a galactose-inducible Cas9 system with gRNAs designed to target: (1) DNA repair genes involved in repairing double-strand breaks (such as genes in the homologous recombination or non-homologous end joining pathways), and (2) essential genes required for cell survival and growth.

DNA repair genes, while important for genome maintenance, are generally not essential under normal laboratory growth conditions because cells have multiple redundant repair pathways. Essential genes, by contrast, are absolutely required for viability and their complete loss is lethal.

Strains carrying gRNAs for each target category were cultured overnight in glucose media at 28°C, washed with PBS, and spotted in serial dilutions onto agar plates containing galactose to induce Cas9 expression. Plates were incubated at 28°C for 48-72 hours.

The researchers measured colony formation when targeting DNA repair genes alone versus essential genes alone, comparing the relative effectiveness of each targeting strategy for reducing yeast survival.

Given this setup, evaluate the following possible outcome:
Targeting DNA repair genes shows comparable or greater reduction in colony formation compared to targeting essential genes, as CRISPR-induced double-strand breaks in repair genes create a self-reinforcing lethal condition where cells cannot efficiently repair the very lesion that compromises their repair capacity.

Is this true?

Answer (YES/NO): YES